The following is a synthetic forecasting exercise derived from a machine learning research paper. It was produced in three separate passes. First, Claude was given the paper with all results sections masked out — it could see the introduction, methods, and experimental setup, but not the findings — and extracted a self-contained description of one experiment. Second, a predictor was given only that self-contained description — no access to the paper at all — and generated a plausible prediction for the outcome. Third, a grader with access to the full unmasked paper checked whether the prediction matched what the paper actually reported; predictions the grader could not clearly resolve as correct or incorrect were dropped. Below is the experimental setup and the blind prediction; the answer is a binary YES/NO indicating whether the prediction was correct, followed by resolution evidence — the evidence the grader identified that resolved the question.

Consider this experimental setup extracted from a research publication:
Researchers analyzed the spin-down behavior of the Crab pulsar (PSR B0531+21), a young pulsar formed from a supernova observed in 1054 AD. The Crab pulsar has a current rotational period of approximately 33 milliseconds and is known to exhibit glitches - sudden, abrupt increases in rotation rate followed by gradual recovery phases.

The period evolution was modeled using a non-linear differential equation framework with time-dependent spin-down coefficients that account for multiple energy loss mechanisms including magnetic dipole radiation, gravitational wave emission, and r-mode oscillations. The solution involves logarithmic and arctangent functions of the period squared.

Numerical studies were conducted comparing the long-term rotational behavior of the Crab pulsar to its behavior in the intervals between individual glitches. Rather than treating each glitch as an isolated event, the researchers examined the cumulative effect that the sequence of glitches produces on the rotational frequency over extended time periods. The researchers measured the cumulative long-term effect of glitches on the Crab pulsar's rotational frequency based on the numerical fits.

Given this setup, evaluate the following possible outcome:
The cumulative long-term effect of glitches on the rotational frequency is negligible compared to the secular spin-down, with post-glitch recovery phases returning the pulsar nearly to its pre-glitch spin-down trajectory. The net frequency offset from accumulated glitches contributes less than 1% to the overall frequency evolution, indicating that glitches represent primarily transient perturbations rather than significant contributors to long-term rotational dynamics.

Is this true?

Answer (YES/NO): NO